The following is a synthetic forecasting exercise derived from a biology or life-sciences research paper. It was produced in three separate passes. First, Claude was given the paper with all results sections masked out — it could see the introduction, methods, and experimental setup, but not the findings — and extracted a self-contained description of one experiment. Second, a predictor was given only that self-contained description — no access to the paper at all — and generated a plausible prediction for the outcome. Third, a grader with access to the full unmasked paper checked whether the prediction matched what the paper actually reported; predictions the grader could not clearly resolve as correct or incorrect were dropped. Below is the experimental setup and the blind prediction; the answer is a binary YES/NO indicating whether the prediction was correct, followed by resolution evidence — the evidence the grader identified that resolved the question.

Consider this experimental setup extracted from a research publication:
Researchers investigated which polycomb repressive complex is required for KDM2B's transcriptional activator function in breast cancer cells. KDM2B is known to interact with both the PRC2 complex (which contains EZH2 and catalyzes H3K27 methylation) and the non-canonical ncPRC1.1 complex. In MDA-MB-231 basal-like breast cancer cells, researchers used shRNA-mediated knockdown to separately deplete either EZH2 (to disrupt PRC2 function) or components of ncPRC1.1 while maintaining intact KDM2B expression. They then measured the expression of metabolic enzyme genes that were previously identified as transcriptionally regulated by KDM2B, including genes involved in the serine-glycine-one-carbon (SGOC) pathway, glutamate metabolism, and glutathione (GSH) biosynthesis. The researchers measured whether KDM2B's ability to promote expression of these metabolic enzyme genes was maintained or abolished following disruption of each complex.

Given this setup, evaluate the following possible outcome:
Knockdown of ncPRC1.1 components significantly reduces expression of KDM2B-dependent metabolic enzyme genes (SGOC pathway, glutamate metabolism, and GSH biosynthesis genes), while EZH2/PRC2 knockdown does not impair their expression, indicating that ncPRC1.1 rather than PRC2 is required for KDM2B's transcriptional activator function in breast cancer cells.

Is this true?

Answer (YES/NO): YES